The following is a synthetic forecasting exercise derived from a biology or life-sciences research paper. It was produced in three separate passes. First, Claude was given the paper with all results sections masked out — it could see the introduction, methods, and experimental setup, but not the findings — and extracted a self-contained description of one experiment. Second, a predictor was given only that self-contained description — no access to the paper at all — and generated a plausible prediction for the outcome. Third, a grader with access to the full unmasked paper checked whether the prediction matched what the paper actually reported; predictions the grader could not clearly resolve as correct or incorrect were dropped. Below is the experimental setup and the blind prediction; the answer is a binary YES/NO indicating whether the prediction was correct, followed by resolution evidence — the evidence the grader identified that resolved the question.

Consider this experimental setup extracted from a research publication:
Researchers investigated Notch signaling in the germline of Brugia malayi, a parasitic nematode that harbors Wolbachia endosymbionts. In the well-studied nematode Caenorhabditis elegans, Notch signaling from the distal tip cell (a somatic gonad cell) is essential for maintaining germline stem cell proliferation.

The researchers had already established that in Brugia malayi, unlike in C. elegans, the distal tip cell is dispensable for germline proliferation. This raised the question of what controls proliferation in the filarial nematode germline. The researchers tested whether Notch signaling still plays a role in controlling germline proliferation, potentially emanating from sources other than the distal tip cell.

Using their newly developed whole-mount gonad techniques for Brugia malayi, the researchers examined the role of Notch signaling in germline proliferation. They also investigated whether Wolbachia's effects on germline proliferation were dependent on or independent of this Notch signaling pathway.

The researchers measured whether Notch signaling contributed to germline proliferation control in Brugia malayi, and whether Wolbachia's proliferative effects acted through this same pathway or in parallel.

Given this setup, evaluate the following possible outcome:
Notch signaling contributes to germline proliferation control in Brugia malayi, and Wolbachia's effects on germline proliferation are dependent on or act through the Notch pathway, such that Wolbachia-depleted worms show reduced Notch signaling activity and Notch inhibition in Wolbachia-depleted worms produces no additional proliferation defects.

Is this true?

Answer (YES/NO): NO